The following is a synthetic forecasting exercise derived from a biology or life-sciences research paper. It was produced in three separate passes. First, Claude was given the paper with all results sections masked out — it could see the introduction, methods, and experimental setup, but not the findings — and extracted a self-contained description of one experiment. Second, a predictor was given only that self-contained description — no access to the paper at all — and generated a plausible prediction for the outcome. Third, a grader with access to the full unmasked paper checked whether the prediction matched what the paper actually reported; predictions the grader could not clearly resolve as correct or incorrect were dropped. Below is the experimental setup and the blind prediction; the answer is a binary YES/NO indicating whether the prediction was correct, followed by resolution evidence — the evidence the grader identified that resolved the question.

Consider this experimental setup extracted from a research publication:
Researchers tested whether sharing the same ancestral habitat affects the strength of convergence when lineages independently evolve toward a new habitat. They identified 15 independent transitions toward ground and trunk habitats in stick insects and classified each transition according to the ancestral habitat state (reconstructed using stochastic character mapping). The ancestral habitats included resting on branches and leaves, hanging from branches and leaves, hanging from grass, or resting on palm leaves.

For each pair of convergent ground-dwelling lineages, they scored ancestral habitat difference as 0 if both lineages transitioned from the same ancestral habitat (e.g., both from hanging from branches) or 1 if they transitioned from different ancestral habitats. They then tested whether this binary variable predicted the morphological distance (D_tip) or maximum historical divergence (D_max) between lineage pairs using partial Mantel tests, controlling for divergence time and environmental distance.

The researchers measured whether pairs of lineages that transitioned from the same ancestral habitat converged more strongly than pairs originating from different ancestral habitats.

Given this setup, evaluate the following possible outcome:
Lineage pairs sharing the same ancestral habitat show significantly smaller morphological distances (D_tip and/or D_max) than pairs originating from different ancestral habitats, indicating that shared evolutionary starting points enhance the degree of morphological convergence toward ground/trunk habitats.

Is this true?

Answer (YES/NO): NO